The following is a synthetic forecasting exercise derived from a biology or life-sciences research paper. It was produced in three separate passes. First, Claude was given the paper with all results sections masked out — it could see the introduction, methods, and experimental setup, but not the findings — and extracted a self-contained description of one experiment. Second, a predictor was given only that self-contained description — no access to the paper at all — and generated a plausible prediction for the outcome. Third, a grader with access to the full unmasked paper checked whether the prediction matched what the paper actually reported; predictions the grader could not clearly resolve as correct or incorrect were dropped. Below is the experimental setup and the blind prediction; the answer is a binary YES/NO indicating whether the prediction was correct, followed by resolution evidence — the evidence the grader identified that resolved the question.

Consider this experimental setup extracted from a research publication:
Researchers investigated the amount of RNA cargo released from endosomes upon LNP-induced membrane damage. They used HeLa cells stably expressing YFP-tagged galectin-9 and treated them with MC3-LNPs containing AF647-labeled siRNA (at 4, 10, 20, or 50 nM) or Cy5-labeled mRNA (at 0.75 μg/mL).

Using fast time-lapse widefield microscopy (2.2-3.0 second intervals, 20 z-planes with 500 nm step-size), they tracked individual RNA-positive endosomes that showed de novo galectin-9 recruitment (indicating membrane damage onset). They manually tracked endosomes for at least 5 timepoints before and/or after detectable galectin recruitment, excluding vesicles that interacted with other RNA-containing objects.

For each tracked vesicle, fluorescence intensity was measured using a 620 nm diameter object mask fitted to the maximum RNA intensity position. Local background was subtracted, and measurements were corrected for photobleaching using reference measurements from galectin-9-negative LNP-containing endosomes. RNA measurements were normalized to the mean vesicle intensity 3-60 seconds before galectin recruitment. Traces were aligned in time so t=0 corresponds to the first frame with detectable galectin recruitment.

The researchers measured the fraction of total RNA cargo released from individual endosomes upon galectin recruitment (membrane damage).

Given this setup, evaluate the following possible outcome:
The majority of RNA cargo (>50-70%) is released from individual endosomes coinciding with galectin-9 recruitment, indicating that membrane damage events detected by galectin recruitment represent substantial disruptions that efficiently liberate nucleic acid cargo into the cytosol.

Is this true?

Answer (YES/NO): NO